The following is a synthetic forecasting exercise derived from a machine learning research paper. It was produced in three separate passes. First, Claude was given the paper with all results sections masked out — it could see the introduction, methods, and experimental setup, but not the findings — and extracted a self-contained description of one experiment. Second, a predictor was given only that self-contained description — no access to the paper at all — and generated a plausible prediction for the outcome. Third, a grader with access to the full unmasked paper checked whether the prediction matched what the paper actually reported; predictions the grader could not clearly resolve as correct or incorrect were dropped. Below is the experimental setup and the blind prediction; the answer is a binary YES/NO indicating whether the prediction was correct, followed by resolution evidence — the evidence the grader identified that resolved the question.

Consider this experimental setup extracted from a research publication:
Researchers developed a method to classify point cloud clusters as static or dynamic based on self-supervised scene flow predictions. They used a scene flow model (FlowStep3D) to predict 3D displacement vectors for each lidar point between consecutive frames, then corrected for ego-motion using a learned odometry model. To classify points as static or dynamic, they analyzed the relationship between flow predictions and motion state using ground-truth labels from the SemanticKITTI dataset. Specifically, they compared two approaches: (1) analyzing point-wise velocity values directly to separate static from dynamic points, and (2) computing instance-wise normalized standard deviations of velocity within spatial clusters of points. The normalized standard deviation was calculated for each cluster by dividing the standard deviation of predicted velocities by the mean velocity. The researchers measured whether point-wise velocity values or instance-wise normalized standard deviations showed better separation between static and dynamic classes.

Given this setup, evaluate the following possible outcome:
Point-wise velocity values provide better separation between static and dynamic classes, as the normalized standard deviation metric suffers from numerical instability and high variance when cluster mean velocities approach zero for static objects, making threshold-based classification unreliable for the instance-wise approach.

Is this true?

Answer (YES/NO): NO